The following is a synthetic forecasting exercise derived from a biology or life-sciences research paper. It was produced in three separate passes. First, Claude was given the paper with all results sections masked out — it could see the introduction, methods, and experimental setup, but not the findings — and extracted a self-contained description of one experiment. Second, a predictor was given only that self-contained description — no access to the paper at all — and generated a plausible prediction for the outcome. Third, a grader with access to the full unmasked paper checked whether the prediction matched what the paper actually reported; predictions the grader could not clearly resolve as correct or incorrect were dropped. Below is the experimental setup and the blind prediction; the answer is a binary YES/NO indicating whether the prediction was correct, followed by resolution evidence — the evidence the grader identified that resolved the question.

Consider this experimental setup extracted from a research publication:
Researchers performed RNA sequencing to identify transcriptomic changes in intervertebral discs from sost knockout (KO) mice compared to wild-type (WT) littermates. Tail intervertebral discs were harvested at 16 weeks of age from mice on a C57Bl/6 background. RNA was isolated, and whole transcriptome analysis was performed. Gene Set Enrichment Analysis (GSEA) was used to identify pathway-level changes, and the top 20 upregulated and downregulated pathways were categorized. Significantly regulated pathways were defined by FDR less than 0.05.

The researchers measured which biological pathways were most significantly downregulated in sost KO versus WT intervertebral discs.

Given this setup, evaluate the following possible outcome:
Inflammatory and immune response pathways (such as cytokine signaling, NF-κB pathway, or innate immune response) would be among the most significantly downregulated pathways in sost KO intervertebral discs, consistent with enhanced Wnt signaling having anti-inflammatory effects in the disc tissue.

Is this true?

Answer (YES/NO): NO